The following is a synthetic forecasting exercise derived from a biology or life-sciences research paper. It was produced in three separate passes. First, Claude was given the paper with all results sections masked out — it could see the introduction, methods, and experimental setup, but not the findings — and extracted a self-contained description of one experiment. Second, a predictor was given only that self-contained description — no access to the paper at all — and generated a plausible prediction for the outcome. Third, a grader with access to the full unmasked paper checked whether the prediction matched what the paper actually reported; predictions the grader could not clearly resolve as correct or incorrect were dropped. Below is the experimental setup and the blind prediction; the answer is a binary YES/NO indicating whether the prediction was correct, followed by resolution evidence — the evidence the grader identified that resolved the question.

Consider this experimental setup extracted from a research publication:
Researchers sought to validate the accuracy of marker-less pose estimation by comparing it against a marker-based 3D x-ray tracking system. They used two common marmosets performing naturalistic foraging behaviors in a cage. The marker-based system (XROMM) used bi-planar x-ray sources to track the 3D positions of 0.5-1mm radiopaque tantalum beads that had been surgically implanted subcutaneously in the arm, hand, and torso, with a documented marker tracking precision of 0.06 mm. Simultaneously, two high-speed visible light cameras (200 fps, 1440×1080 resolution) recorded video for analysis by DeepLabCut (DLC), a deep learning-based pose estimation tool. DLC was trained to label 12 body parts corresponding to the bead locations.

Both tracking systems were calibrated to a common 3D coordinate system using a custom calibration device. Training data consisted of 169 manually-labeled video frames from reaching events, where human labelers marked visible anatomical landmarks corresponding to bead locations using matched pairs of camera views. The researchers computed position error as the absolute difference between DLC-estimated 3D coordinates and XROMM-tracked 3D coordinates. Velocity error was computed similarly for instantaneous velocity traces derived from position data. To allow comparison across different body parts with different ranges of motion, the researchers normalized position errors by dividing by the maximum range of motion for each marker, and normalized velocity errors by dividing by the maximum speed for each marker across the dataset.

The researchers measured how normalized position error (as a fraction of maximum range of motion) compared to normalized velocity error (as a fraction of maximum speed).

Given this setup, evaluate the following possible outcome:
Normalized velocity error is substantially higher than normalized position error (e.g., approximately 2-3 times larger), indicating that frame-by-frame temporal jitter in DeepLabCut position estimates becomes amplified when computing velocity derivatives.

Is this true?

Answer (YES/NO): YES